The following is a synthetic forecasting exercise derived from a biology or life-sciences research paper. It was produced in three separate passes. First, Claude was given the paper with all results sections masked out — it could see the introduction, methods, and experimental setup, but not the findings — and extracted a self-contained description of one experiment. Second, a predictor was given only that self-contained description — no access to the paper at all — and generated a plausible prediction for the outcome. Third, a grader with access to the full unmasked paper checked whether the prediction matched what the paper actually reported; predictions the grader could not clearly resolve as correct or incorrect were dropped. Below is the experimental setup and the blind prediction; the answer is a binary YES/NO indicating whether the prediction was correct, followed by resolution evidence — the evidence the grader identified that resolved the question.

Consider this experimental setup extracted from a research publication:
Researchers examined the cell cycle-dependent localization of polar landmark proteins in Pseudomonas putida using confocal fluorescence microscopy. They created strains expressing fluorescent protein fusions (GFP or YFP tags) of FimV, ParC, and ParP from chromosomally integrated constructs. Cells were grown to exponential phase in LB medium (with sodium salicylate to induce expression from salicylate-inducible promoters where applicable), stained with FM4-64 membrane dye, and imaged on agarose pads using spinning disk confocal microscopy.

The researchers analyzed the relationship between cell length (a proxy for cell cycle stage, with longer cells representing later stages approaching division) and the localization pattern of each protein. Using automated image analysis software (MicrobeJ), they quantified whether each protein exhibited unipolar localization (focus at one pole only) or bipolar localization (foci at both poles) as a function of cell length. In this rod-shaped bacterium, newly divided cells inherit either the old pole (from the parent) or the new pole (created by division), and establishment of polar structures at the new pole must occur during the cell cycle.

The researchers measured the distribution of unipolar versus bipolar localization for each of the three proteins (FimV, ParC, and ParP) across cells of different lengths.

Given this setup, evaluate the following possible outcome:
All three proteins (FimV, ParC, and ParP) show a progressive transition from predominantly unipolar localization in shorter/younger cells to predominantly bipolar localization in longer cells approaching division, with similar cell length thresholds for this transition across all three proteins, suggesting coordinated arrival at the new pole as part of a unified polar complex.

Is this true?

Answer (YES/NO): NO